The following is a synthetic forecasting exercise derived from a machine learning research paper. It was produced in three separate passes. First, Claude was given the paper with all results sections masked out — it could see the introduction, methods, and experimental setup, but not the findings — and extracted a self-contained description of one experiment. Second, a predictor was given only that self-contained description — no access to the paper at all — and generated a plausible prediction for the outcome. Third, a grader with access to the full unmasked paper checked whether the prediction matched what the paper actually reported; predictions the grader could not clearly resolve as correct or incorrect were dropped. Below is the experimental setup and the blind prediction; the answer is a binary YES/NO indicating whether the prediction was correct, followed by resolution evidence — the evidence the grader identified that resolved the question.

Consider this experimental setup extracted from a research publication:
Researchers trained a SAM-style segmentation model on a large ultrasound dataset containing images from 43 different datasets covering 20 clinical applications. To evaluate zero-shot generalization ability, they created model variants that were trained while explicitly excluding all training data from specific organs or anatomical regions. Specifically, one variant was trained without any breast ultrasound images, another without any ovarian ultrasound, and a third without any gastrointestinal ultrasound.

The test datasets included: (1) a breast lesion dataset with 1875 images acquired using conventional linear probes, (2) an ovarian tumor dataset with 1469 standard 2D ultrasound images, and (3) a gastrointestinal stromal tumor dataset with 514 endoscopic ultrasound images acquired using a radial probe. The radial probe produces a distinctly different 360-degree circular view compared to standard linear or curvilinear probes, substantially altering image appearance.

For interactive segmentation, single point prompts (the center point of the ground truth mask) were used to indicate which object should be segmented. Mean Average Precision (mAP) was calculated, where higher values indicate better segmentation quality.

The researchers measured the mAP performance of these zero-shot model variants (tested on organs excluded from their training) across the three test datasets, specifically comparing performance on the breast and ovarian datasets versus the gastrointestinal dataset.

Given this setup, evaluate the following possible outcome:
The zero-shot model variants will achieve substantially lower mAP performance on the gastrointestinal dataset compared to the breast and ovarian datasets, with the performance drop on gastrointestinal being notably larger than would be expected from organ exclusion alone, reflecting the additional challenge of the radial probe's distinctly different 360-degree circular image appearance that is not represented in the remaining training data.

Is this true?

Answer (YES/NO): YES